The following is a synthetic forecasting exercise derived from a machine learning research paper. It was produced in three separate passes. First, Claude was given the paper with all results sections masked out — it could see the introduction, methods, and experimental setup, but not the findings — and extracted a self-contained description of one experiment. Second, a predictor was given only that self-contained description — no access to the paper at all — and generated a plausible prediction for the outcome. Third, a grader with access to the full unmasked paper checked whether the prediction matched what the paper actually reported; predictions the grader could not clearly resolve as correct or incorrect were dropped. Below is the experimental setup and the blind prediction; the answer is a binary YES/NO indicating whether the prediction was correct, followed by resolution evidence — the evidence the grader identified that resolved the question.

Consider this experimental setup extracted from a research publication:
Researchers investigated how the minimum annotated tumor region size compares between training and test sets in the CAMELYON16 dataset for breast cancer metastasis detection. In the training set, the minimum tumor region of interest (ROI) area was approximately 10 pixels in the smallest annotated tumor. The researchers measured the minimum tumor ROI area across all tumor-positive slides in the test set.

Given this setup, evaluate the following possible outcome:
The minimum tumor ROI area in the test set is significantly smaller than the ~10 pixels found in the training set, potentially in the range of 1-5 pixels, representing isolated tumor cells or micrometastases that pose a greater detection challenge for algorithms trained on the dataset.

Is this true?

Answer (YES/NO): NO